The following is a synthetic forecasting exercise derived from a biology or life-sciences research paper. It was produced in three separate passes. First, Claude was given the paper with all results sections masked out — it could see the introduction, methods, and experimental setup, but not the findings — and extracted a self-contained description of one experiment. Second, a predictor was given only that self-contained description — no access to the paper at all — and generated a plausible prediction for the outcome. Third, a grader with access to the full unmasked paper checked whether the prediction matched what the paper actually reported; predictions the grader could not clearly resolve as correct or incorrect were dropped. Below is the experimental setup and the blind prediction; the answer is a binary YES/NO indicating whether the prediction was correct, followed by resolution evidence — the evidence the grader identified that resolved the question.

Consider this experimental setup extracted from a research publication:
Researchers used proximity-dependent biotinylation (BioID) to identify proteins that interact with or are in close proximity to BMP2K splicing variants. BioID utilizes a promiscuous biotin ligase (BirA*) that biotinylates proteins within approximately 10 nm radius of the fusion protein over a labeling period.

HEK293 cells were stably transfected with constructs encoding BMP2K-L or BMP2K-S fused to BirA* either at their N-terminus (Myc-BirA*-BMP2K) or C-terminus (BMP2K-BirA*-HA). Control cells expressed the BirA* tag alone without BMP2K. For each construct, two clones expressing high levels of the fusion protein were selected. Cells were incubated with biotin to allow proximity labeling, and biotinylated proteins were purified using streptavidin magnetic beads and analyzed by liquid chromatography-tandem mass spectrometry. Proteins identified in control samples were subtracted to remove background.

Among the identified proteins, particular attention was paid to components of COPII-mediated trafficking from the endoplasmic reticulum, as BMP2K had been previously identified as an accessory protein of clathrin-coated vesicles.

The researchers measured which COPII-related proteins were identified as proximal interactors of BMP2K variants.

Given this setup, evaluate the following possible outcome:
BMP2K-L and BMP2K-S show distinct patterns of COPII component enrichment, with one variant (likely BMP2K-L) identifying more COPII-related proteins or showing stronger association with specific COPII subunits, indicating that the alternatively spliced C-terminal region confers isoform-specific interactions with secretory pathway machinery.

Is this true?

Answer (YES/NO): NO